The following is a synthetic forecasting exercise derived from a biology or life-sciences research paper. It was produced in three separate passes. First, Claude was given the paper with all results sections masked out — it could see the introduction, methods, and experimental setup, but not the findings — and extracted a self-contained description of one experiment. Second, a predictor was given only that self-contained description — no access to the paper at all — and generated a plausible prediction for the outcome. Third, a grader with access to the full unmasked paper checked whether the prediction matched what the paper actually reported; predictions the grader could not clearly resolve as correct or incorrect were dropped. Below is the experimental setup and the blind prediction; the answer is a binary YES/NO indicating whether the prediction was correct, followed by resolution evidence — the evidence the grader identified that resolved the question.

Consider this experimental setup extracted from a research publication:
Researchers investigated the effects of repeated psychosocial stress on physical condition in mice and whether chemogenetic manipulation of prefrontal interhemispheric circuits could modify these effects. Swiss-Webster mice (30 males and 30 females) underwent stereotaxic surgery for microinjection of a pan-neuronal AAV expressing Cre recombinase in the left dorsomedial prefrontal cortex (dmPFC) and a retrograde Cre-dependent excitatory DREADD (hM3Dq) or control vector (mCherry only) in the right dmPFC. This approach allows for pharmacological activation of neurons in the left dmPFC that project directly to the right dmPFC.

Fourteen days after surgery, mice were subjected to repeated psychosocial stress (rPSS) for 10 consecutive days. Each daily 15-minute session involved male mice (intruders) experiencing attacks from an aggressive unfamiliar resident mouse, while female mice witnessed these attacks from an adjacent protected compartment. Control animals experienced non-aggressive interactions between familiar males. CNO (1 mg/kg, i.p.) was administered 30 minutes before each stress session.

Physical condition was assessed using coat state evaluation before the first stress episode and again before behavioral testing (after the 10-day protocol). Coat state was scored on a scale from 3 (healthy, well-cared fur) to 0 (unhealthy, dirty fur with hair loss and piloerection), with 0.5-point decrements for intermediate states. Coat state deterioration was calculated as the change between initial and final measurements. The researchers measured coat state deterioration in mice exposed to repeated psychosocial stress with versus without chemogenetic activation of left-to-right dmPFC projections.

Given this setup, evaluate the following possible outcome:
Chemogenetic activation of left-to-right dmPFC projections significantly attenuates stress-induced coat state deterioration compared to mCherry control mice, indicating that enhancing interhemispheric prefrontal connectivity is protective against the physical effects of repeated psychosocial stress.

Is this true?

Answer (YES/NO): YES